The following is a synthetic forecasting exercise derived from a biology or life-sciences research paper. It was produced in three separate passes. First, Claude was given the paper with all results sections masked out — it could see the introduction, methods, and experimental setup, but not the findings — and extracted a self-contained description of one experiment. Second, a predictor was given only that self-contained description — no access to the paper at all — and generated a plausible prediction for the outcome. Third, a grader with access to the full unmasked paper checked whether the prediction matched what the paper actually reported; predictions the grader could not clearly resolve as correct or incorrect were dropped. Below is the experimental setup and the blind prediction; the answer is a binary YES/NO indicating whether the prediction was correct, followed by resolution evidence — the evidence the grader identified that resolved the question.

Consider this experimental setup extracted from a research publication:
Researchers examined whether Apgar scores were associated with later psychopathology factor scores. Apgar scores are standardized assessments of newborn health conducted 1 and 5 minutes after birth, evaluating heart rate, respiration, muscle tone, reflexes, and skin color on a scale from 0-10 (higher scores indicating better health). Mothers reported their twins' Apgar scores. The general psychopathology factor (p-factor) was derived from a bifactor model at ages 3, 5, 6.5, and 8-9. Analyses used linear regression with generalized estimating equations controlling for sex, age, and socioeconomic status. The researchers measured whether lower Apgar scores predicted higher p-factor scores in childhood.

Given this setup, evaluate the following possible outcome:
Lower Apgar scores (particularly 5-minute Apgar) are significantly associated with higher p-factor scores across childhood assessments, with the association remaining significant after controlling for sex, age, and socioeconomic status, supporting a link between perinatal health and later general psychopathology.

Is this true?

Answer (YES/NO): NO